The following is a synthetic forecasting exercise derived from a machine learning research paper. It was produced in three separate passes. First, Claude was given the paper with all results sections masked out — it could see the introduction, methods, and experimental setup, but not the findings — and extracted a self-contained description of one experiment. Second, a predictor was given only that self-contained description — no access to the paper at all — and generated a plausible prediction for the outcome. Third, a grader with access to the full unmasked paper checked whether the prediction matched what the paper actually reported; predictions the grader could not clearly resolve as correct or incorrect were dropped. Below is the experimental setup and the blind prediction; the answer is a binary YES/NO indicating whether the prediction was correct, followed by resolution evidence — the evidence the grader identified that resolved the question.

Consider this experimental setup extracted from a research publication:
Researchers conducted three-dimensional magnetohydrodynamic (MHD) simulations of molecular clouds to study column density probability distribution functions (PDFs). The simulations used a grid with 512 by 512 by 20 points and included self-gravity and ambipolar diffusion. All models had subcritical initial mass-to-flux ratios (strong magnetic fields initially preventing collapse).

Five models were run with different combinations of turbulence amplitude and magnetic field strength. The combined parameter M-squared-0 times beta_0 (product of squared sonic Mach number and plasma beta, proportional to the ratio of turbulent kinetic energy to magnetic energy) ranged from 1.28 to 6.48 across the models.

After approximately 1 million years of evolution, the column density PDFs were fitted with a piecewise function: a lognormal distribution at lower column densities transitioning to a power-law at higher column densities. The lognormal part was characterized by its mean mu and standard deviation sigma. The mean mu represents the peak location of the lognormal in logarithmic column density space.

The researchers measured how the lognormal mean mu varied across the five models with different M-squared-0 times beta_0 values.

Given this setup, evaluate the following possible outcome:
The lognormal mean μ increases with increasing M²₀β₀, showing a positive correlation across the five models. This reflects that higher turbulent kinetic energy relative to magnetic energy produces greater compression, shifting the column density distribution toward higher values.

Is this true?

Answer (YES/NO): NO